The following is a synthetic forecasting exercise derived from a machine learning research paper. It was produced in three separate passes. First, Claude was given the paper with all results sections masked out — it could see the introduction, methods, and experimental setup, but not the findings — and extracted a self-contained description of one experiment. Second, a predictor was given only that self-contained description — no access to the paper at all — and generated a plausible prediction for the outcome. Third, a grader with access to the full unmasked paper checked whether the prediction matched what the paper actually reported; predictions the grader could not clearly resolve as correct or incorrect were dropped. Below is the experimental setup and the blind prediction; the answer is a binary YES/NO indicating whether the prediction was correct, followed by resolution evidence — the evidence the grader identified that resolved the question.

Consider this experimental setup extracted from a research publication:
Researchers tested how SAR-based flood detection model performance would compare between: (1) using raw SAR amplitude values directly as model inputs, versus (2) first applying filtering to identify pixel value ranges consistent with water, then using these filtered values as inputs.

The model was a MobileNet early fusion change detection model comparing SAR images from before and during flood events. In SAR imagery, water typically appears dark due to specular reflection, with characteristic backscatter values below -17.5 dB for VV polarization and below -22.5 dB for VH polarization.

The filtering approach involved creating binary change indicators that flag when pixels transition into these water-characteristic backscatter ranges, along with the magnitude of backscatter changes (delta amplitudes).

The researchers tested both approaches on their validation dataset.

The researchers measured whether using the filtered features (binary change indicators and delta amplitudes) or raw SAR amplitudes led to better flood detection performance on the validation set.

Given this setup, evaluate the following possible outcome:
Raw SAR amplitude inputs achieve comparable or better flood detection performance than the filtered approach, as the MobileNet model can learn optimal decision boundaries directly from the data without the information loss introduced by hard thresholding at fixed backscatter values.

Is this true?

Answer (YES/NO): NO